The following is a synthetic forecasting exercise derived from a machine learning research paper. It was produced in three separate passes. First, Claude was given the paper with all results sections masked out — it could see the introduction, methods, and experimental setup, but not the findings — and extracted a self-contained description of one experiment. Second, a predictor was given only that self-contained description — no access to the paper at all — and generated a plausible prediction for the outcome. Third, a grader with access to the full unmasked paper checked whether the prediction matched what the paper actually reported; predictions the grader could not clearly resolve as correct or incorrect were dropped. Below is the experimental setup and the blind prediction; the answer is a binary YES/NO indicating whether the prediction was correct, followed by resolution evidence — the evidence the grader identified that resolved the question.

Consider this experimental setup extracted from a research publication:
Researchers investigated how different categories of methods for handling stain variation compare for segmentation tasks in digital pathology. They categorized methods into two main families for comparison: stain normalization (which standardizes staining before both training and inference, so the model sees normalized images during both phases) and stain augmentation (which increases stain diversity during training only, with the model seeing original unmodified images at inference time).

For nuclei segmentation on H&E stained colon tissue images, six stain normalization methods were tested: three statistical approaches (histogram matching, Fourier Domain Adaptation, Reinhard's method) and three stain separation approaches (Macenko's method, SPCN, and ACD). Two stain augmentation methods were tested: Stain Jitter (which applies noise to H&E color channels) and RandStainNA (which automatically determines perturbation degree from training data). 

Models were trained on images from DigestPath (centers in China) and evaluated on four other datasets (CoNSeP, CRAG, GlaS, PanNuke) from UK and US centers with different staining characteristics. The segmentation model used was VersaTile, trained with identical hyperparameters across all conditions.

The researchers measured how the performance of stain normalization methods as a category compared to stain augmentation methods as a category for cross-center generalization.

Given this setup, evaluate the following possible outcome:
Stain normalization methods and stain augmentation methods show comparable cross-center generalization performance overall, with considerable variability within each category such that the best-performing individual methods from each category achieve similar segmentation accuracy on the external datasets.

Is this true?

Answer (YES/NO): NO